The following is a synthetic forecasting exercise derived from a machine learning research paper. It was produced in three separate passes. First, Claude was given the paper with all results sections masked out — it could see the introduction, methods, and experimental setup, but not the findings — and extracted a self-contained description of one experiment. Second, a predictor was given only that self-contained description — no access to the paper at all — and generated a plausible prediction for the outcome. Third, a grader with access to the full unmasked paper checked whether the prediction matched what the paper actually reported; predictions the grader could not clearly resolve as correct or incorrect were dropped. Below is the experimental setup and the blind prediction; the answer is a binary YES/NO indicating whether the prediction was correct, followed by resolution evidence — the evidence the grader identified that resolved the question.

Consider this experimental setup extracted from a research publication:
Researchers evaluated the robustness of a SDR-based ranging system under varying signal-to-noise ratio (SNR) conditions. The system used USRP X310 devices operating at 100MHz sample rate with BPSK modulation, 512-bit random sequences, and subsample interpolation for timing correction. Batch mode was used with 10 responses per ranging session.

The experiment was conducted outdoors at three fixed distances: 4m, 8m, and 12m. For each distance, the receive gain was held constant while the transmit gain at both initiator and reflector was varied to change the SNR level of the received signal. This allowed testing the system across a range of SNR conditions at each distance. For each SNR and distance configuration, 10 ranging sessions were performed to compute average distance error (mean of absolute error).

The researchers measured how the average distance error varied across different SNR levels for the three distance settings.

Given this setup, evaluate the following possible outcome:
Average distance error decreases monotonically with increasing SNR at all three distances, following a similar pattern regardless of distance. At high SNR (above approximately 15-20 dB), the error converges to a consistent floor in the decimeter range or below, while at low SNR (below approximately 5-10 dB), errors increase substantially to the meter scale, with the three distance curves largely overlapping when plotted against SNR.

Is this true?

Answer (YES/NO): NO